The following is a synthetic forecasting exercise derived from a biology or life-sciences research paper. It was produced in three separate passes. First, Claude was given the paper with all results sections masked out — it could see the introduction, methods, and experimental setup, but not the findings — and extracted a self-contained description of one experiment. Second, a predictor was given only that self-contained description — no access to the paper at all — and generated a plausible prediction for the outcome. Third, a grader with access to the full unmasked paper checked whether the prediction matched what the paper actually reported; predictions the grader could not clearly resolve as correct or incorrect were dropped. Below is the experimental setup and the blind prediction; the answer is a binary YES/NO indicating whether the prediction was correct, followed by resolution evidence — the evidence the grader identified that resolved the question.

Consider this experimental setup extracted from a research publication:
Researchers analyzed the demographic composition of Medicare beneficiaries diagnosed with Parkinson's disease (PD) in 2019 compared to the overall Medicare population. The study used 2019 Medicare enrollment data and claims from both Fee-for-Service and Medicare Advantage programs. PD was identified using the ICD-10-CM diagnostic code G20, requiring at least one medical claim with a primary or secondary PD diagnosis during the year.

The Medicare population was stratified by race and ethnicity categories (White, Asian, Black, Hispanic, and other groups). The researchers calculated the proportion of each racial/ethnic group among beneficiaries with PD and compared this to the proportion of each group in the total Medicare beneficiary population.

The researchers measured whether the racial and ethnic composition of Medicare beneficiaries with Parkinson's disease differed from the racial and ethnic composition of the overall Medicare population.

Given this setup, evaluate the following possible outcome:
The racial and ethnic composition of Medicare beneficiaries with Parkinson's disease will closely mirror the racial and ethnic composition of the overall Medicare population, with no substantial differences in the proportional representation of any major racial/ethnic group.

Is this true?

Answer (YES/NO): NO